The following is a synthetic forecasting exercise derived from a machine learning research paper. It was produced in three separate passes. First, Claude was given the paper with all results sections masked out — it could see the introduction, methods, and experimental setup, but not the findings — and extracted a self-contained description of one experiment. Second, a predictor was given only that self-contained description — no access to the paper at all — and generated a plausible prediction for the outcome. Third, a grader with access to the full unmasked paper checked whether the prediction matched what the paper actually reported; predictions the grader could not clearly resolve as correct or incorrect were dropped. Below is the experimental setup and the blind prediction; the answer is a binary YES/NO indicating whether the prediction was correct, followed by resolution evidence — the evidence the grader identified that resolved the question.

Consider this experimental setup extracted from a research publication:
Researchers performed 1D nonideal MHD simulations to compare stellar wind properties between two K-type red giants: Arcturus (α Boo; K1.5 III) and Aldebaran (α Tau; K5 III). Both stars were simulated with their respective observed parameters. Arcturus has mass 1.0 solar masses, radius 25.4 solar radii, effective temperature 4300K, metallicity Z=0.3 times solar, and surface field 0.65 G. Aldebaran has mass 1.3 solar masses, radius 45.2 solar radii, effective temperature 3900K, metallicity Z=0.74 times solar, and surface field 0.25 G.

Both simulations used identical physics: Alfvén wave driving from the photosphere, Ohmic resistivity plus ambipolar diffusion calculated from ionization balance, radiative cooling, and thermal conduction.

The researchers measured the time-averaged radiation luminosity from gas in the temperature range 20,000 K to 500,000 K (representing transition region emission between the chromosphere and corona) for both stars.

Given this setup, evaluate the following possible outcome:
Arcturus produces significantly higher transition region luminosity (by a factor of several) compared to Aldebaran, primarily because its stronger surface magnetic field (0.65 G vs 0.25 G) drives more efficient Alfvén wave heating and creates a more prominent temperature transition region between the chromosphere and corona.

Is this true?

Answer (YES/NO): NO